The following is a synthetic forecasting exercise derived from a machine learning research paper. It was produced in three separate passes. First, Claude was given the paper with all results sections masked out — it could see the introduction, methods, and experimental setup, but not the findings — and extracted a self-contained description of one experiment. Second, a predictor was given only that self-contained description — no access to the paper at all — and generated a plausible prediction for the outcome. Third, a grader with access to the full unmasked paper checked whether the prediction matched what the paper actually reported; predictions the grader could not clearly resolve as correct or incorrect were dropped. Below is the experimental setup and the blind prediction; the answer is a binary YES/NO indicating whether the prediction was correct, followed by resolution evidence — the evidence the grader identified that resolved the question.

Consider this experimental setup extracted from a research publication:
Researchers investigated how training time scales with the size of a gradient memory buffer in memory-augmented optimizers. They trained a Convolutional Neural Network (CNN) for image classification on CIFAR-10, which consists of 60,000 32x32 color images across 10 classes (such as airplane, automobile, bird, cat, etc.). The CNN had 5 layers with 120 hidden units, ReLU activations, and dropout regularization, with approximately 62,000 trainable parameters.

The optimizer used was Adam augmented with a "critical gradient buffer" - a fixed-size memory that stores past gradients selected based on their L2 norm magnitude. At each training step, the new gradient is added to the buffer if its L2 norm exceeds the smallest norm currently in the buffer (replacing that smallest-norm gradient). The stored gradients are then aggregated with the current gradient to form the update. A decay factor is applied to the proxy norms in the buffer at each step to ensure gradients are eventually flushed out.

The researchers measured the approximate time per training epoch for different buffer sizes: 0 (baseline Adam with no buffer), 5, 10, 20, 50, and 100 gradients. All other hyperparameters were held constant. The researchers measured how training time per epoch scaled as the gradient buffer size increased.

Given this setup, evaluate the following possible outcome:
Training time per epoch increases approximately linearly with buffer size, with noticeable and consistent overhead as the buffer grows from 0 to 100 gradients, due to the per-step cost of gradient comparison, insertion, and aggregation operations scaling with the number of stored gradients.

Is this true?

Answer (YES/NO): YES